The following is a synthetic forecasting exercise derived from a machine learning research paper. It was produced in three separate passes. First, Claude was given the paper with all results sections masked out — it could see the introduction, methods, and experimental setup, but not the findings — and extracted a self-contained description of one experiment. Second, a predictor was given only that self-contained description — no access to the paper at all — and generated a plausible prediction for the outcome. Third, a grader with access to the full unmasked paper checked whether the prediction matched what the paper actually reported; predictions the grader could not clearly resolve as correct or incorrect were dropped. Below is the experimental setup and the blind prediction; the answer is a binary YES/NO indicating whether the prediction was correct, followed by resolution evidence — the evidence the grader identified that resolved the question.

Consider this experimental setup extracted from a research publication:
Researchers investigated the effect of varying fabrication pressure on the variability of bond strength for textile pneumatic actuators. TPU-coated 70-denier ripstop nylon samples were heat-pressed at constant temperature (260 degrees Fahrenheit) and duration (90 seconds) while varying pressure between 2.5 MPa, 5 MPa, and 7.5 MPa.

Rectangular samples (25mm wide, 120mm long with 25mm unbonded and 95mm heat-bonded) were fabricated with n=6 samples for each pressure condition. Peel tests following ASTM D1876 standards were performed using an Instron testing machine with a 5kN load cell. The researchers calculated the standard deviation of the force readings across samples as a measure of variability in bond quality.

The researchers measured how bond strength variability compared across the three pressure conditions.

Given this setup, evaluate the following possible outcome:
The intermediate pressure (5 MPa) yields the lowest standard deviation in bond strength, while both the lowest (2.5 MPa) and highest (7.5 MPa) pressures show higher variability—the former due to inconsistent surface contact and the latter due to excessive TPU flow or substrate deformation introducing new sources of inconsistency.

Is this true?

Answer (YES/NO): NO